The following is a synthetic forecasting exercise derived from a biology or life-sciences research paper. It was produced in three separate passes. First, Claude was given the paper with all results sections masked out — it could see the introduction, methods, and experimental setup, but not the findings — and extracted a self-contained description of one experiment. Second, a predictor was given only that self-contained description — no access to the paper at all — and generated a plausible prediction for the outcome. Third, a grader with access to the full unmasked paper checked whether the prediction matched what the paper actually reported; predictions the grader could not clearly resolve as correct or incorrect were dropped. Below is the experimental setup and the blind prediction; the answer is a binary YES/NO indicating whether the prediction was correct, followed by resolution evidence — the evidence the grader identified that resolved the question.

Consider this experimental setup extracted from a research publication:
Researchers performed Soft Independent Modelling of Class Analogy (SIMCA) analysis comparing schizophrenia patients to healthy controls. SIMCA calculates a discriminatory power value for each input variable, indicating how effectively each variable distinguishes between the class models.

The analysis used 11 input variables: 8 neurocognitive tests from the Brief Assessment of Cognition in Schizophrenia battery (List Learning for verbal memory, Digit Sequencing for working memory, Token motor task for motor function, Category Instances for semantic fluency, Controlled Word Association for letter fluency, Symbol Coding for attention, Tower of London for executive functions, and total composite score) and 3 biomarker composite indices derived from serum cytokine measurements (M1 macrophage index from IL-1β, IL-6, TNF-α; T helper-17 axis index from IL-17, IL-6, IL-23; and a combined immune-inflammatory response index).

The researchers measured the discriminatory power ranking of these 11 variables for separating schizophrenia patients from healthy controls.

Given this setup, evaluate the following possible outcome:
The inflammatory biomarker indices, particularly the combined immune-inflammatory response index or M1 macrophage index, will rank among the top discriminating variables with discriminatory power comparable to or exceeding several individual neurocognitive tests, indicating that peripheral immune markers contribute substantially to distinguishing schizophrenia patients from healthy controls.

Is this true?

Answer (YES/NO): YES